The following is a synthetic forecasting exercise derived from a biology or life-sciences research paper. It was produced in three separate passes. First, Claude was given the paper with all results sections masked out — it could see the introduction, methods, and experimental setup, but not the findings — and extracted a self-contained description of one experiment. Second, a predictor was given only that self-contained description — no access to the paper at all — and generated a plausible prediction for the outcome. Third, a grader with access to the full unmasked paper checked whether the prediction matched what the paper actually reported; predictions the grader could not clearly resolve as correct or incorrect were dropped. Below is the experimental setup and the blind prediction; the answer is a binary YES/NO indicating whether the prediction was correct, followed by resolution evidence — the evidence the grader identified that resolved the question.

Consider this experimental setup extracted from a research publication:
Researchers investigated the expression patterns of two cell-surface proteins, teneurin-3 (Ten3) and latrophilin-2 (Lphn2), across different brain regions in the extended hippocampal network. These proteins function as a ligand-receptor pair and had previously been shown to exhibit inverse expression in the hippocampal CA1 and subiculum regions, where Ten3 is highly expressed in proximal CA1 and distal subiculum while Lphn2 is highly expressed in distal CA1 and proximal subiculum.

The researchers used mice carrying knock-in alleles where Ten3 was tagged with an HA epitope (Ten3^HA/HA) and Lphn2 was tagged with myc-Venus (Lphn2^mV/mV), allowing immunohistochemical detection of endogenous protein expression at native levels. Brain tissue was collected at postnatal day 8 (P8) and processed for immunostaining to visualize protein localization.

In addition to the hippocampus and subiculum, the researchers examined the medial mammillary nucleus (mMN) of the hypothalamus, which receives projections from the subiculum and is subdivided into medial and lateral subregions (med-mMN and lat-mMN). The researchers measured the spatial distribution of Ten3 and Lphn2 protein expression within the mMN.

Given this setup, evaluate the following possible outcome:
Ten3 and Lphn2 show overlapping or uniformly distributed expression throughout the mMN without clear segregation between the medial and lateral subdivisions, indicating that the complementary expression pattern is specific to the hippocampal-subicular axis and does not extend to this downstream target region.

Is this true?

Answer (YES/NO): NO